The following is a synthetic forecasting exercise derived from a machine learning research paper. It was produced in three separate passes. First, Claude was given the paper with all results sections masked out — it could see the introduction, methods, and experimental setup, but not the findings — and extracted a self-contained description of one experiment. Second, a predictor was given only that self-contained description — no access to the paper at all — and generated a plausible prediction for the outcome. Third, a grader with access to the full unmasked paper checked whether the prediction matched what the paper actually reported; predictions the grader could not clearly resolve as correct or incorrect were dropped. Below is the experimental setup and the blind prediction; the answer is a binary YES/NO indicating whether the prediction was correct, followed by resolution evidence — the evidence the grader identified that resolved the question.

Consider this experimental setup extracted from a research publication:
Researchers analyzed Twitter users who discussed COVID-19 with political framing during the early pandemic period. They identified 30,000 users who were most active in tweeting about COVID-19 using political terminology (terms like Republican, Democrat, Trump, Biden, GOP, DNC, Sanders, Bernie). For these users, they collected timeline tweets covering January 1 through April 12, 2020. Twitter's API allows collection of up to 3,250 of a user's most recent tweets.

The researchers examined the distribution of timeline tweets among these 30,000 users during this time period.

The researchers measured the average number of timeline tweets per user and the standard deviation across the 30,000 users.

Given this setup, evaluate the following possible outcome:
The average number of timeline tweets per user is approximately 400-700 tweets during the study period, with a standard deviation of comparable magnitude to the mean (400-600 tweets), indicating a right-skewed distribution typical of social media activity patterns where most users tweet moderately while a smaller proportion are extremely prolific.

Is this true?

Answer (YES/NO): NO